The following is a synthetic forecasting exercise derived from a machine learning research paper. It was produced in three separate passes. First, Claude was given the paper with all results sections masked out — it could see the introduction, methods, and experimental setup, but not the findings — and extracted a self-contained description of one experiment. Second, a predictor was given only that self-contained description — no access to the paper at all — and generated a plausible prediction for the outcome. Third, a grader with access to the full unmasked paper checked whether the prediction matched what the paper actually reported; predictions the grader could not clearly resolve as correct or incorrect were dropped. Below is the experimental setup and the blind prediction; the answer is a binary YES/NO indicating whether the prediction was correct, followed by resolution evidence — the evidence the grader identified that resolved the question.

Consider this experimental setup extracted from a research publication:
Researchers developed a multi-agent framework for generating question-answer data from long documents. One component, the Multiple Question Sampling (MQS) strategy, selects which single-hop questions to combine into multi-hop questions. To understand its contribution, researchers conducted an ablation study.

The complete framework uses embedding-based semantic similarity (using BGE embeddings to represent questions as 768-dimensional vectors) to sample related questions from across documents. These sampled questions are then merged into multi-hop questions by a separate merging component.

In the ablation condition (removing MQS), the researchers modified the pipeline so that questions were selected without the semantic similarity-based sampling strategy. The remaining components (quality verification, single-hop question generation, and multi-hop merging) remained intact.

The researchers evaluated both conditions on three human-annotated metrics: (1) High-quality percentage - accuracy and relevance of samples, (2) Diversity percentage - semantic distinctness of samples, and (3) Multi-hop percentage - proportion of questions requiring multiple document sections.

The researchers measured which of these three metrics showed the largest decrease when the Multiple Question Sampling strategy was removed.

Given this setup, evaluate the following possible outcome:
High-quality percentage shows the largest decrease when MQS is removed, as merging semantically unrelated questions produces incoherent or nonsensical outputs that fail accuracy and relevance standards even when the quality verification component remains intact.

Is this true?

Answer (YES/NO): NO